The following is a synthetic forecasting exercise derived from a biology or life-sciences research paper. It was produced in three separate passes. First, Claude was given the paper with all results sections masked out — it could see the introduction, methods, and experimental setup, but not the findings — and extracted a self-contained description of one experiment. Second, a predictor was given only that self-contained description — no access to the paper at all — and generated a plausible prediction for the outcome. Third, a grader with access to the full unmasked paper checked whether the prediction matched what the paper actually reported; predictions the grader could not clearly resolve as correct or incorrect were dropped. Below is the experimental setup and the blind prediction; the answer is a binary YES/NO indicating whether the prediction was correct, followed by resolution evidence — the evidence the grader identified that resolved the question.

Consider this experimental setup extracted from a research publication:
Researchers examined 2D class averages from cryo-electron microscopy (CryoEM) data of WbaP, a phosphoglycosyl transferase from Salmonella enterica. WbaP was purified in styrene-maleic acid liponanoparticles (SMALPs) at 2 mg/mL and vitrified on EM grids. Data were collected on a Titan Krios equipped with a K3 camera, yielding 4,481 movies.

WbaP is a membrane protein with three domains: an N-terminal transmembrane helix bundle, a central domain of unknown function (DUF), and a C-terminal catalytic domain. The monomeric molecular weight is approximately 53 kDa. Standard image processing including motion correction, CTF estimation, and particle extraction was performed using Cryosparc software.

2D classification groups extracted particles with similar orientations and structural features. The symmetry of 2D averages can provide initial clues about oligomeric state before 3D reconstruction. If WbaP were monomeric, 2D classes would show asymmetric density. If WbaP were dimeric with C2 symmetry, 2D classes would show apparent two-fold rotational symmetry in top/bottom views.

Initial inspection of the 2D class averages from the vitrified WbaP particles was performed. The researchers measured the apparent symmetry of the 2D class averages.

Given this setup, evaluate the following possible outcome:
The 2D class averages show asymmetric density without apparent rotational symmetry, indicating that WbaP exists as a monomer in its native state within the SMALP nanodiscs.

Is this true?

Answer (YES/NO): NO